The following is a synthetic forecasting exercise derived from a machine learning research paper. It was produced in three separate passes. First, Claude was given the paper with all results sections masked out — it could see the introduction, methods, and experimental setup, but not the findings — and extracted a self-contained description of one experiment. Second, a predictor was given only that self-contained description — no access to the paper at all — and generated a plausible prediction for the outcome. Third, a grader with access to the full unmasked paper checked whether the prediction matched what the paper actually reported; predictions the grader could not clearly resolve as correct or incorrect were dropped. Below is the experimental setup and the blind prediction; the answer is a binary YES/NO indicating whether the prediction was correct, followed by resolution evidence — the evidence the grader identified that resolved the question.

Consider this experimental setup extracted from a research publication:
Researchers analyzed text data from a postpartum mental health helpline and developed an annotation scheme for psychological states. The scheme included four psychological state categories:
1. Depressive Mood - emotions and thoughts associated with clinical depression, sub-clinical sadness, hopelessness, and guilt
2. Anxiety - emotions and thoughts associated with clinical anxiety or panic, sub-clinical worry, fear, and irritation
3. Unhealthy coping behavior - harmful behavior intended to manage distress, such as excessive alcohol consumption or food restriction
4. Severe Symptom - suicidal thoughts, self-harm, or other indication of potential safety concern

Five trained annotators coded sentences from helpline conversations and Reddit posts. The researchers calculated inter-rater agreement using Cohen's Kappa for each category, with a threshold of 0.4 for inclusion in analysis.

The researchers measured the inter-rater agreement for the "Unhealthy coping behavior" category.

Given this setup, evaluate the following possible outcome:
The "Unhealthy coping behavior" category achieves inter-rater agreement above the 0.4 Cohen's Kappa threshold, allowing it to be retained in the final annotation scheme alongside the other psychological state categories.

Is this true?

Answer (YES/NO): NO